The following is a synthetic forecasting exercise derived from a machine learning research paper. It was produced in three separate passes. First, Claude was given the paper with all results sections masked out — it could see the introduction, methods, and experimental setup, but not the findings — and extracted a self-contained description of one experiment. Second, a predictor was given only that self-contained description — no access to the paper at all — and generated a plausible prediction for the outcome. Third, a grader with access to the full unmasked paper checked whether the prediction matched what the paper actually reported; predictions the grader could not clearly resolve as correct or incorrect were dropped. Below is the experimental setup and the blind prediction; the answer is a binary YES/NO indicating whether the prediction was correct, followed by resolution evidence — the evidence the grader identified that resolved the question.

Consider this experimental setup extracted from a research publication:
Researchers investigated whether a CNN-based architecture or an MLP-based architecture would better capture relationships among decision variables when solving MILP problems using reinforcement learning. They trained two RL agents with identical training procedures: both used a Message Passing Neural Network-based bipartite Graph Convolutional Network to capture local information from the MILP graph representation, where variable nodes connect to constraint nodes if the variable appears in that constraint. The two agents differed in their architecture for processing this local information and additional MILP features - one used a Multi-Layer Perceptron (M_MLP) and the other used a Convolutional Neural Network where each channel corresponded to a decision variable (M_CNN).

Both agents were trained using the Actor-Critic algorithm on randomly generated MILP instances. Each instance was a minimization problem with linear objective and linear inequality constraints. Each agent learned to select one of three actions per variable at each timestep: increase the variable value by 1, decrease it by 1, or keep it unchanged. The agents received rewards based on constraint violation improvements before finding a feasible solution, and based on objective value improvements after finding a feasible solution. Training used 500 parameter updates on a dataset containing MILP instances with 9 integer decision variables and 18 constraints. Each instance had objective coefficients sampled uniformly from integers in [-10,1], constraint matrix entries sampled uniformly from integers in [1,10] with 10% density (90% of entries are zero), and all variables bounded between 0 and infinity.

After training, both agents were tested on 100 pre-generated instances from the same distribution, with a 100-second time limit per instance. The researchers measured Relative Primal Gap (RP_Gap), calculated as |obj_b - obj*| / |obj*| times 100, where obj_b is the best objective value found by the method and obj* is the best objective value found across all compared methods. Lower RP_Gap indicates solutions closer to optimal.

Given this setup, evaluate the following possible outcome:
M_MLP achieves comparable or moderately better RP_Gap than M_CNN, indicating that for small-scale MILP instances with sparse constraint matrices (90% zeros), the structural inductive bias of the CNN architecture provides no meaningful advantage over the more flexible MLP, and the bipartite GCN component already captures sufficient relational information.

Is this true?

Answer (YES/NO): NO